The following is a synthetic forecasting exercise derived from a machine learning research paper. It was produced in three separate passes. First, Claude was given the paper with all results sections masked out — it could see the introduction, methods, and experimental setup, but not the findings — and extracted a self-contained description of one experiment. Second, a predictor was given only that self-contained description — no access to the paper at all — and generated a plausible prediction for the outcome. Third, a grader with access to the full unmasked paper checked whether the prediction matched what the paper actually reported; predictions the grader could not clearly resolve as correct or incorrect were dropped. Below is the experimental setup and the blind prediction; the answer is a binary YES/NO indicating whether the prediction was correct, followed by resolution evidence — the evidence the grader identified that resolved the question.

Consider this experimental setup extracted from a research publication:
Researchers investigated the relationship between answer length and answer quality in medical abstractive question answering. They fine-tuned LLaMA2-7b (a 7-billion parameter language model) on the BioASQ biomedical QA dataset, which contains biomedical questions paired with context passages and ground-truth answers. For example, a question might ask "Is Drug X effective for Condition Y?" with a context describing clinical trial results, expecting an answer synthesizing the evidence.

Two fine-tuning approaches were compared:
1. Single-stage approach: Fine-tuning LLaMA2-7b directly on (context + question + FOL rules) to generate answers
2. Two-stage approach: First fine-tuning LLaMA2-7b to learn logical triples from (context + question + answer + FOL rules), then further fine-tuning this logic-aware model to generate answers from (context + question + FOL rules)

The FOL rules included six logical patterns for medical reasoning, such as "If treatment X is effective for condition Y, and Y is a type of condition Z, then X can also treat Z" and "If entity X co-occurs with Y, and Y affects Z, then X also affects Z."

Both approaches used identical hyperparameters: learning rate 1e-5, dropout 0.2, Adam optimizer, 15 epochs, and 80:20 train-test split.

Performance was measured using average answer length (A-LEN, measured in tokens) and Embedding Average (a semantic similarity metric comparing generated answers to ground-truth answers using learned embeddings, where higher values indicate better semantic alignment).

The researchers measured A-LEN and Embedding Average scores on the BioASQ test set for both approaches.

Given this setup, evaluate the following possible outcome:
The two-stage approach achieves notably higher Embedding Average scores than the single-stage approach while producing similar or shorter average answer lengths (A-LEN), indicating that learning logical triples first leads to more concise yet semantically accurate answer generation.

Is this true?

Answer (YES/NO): YES